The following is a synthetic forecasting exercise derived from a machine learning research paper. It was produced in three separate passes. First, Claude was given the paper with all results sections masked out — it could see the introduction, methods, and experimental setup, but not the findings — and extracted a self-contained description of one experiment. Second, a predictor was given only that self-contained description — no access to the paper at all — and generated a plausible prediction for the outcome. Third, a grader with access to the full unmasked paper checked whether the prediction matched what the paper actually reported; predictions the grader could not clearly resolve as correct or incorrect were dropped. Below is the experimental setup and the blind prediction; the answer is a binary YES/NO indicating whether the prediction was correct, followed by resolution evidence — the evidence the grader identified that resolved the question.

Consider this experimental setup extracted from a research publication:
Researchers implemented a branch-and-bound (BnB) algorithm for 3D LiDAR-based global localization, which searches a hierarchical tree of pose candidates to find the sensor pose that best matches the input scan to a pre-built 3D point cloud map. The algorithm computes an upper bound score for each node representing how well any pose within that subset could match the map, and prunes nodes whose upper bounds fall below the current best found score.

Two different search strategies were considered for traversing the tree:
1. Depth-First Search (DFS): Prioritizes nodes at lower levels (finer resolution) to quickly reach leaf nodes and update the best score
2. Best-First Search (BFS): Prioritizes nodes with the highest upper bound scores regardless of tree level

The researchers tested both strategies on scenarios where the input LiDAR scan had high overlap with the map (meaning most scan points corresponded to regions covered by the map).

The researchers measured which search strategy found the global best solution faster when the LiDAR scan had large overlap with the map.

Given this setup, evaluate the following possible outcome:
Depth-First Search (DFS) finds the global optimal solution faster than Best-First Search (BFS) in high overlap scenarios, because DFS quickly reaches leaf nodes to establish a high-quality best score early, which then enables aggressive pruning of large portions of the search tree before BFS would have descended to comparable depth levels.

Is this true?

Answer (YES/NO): NO